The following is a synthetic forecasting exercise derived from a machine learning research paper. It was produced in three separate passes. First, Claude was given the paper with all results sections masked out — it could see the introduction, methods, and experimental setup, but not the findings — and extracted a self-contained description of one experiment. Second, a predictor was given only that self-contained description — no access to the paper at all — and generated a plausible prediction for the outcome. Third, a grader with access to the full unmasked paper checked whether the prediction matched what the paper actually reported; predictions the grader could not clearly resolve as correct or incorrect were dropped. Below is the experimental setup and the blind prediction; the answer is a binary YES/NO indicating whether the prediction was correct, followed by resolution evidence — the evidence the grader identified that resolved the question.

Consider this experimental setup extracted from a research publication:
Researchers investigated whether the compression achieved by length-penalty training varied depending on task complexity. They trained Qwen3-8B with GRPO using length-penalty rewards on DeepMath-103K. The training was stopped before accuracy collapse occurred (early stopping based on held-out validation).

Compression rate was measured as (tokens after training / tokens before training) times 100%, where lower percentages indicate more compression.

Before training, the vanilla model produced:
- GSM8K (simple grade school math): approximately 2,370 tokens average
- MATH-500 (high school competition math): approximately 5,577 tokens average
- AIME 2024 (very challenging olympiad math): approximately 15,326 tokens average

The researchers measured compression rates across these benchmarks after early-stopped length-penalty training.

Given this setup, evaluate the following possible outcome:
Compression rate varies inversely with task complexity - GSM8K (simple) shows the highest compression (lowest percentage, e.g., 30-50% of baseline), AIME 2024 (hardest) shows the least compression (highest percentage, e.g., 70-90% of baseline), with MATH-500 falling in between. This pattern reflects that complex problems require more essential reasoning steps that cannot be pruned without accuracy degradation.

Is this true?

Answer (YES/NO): NO